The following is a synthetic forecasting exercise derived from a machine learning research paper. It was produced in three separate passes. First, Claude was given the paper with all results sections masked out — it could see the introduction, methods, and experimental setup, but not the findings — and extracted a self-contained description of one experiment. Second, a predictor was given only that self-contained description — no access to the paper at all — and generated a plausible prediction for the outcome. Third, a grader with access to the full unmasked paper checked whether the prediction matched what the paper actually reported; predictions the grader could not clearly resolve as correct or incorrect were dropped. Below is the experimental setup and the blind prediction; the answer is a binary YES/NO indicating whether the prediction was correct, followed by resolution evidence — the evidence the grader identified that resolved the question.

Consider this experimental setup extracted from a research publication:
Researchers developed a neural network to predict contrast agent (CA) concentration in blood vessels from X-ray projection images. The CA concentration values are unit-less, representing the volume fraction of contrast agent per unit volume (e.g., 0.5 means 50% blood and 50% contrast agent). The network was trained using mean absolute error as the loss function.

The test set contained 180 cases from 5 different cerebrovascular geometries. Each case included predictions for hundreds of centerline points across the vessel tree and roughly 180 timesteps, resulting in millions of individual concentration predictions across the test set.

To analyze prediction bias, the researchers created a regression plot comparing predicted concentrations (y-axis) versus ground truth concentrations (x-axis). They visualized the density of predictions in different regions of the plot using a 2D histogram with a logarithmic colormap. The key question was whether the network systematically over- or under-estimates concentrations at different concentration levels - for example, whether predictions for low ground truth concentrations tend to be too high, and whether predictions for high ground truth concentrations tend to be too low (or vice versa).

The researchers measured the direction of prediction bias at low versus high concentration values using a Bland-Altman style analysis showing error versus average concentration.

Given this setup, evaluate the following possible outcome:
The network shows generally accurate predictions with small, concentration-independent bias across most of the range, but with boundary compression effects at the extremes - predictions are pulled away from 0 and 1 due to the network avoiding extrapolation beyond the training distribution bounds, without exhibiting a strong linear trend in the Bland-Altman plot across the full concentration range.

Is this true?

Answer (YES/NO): NO